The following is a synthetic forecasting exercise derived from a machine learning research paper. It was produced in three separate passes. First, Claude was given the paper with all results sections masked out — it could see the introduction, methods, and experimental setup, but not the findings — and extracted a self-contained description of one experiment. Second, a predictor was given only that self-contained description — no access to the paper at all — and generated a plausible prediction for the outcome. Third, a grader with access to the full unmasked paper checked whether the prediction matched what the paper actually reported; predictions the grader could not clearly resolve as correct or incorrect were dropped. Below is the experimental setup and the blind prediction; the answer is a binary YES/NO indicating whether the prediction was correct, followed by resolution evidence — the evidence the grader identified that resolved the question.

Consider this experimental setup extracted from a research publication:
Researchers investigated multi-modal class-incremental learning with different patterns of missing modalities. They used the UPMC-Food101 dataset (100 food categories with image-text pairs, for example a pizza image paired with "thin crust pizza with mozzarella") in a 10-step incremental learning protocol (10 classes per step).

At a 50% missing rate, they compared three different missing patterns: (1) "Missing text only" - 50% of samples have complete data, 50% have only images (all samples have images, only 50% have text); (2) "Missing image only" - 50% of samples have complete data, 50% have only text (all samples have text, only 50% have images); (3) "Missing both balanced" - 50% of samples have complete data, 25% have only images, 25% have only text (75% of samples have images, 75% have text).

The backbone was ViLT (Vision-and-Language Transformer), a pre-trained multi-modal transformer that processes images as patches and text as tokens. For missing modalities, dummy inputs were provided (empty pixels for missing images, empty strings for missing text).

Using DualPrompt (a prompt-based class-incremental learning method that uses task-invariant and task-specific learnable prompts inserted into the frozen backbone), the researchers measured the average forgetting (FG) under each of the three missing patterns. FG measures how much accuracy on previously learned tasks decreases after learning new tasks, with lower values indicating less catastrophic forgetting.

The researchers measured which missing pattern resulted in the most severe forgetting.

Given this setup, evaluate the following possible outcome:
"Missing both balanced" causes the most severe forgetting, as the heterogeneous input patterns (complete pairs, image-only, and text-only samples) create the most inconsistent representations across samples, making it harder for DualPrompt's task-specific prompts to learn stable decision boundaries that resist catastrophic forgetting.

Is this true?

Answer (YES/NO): YES